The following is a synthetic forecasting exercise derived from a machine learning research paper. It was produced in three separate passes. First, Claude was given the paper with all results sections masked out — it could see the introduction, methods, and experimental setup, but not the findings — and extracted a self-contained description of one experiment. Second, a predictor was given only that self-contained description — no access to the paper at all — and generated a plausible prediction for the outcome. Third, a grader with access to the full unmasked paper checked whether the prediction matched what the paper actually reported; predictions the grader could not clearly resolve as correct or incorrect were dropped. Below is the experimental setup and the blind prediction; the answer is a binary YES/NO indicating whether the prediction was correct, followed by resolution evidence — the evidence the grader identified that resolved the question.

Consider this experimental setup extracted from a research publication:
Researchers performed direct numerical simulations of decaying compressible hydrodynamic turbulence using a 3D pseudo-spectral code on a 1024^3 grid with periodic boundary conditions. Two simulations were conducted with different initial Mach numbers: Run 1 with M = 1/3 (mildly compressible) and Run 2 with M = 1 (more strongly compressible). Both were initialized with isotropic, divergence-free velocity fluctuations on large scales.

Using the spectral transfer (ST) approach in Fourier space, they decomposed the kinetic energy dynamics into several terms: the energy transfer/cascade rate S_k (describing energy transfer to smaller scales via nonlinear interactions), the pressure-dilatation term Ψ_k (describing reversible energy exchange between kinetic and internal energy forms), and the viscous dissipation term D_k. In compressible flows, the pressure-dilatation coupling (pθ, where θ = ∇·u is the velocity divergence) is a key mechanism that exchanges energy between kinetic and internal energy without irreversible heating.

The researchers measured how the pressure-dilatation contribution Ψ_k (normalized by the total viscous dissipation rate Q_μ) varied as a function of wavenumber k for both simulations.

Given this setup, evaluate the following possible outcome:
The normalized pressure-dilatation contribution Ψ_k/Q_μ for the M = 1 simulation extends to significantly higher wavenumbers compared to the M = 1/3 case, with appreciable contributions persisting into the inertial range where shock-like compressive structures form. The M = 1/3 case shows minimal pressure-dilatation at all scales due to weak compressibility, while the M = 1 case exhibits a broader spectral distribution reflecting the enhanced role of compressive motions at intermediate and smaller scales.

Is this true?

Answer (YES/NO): NO